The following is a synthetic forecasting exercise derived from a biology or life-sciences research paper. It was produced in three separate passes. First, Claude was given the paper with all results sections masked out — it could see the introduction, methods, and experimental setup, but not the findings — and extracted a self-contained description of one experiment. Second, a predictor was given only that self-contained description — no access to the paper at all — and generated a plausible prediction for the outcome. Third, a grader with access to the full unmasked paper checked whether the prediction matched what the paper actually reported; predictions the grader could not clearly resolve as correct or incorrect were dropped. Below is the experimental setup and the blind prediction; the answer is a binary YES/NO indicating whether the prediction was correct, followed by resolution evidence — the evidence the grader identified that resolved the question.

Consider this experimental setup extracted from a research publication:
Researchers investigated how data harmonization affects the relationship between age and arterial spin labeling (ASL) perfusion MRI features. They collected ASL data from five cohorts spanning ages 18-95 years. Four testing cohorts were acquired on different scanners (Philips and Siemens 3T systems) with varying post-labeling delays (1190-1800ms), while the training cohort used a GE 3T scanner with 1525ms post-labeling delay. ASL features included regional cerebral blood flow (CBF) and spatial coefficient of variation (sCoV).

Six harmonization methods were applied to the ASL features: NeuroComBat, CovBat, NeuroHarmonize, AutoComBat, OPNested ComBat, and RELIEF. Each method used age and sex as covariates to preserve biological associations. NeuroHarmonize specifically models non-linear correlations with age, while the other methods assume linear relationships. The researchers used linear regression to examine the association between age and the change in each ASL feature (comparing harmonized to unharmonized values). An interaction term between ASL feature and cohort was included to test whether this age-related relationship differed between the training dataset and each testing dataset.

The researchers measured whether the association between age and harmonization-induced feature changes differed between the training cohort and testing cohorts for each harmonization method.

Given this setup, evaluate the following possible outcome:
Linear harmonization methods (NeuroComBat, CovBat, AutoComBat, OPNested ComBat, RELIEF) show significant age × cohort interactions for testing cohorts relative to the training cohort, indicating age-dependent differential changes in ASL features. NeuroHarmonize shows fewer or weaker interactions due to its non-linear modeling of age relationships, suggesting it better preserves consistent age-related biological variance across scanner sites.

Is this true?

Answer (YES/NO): NO